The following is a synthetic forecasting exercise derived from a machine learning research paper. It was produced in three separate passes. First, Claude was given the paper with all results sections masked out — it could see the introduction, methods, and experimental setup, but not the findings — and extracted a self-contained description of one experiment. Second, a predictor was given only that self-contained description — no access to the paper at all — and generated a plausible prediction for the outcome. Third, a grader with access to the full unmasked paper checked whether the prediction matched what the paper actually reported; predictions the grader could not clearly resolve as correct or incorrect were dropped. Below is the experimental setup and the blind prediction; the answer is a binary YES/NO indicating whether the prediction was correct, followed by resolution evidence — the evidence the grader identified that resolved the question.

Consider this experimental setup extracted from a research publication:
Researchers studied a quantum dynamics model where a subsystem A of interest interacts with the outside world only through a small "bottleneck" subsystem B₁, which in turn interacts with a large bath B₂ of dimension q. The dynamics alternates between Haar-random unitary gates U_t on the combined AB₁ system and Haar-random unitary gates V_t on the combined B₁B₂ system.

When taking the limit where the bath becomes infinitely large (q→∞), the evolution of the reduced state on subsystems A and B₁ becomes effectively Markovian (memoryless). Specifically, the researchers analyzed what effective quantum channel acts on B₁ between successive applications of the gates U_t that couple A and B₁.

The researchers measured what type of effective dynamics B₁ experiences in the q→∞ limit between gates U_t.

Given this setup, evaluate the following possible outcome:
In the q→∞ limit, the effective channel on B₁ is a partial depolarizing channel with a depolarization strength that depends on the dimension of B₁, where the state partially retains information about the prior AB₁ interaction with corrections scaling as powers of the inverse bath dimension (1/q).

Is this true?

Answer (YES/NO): NO